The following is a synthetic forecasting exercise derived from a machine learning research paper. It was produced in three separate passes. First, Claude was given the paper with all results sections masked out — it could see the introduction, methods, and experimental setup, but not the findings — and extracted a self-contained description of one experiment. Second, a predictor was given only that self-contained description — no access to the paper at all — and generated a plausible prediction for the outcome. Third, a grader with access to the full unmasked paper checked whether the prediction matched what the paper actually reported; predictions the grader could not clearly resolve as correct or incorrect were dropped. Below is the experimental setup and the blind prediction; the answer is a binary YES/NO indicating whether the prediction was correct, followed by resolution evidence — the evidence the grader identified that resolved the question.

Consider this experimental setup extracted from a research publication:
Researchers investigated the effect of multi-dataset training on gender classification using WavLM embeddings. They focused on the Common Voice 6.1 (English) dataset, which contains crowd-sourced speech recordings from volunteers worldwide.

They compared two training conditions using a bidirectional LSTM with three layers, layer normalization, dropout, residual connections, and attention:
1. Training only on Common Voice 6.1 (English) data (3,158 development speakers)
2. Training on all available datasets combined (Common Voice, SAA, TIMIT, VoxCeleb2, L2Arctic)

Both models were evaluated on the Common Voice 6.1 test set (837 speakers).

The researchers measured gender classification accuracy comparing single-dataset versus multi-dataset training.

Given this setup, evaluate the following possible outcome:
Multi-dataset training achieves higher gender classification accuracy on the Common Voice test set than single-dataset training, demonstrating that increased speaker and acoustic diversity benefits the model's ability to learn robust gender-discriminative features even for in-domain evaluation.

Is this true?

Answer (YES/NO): YES